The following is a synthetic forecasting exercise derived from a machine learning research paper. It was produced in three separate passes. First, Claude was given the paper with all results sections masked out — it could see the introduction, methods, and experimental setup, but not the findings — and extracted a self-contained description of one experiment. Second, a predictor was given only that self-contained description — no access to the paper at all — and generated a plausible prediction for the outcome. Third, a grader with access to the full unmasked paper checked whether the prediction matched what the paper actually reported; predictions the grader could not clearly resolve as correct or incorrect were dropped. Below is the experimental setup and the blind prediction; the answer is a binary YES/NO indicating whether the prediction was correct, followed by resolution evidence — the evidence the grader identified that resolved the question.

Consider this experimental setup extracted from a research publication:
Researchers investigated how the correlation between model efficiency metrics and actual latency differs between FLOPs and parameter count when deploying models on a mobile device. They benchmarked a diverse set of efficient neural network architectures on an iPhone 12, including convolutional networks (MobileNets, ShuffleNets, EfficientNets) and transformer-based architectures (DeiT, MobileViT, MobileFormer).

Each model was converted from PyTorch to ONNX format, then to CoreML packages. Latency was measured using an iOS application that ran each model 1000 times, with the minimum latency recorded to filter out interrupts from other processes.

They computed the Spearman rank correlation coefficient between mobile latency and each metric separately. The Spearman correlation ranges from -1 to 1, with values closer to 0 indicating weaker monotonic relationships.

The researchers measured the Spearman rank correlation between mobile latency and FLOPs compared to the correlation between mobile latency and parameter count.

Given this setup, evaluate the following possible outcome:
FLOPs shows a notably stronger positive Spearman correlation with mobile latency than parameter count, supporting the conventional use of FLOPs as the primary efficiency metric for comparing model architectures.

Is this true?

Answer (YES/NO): NO